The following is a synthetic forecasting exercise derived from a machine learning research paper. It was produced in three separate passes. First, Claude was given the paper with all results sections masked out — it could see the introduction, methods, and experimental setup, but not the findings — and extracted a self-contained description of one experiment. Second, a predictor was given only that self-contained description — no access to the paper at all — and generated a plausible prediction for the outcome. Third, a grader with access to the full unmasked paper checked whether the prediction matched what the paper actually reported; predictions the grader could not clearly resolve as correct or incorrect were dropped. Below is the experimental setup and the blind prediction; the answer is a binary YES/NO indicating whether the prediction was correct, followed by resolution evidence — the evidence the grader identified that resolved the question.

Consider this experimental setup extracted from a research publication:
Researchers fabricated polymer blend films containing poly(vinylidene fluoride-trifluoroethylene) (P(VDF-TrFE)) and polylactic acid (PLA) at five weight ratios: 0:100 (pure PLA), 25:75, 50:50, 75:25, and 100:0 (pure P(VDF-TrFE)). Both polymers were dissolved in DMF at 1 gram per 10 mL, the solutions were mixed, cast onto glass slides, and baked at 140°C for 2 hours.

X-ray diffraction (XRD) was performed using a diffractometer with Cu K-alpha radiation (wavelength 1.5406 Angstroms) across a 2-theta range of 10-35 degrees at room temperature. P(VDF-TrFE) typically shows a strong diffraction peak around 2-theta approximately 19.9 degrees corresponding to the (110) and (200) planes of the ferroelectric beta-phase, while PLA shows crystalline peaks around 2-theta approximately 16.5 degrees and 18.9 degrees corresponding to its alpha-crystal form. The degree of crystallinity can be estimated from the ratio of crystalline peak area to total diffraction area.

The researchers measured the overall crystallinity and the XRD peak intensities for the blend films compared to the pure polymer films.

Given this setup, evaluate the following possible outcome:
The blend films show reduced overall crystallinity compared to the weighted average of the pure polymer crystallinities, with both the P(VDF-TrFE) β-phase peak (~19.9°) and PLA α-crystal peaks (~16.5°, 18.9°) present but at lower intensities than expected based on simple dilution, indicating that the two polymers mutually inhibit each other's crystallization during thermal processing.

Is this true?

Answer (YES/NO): NO